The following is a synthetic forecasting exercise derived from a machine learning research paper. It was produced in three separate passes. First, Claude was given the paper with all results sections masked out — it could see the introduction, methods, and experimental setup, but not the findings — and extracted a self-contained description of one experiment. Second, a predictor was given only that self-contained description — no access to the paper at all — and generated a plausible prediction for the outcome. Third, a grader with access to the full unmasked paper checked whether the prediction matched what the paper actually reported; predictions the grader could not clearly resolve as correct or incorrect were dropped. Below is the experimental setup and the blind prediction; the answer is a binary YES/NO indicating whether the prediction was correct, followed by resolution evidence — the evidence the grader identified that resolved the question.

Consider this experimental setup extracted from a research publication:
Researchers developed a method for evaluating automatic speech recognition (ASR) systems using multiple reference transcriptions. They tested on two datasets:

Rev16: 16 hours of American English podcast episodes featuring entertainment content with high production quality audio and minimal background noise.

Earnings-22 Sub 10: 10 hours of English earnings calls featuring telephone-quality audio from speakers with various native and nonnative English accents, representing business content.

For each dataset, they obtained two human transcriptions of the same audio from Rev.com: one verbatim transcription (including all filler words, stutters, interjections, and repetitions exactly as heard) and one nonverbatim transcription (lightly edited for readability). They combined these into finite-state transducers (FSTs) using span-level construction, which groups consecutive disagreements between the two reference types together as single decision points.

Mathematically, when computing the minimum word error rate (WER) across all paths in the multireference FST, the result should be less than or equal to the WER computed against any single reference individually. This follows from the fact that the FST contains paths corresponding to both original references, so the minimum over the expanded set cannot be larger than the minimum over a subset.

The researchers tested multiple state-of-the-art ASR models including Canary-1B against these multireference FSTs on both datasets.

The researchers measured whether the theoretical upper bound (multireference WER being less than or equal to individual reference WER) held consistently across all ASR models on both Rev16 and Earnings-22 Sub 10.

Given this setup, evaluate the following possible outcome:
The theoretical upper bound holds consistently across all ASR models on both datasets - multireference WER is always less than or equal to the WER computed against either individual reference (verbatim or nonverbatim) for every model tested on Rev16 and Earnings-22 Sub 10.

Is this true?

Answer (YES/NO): NO